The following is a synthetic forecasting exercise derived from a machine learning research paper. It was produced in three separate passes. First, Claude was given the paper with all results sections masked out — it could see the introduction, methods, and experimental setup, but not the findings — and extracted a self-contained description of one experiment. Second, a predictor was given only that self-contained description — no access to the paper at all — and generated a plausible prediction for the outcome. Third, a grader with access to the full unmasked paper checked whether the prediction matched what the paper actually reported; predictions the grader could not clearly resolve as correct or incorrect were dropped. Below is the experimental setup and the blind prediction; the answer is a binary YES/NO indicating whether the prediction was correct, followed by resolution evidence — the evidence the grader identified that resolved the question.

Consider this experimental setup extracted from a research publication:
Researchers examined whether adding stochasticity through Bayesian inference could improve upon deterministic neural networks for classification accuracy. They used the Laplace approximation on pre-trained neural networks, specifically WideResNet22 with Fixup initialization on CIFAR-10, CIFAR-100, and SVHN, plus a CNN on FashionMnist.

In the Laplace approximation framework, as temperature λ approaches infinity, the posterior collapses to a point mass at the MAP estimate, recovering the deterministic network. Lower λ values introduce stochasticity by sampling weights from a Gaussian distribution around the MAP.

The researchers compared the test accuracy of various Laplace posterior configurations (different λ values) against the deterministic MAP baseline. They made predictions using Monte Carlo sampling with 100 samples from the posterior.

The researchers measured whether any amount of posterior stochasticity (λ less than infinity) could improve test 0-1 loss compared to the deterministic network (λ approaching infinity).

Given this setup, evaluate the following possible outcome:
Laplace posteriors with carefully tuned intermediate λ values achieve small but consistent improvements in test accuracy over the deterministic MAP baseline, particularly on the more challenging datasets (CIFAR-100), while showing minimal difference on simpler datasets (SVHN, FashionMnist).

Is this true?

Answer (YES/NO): NO